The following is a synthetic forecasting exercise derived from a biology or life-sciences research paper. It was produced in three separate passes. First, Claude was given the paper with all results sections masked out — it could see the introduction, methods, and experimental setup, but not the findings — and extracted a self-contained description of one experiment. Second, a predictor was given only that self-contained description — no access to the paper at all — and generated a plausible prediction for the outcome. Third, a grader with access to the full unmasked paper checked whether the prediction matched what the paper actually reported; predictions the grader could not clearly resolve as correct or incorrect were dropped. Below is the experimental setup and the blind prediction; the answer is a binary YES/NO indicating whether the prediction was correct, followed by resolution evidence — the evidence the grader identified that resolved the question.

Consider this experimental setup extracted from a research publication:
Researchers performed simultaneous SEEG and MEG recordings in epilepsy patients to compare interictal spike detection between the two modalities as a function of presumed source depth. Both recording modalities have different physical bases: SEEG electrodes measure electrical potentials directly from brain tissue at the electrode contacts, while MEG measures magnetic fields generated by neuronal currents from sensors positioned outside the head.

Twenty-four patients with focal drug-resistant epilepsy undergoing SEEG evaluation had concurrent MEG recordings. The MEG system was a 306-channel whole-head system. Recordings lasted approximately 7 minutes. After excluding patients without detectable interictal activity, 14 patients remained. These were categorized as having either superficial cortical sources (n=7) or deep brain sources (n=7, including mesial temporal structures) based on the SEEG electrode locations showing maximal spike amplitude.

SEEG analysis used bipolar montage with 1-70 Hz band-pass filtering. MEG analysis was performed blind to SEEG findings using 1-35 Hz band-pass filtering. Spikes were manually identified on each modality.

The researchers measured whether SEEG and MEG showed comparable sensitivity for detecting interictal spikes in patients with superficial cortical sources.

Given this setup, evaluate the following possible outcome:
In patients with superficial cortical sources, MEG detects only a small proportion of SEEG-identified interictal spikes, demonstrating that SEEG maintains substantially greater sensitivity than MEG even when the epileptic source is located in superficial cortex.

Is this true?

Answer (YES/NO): NO